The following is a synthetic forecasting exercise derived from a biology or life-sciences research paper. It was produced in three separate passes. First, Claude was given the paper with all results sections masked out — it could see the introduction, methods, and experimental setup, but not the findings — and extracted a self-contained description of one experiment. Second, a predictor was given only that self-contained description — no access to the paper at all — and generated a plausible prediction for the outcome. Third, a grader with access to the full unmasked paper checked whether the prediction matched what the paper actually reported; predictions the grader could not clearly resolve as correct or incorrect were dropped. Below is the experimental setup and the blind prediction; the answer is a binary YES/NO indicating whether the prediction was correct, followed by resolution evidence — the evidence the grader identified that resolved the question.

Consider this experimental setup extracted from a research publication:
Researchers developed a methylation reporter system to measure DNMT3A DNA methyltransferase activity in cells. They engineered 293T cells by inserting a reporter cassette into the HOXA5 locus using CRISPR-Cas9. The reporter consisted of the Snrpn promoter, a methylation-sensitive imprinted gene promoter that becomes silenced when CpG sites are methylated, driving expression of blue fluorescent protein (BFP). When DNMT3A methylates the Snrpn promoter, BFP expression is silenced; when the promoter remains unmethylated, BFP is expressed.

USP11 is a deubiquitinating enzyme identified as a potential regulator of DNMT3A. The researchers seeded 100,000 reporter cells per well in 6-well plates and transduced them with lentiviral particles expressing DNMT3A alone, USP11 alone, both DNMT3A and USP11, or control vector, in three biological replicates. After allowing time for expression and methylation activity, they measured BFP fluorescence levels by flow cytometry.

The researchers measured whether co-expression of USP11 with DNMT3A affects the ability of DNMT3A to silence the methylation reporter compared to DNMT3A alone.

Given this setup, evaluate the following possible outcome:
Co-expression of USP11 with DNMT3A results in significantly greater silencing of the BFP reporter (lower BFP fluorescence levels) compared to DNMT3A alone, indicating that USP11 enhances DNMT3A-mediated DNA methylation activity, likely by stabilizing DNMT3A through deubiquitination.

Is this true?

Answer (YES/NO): YES